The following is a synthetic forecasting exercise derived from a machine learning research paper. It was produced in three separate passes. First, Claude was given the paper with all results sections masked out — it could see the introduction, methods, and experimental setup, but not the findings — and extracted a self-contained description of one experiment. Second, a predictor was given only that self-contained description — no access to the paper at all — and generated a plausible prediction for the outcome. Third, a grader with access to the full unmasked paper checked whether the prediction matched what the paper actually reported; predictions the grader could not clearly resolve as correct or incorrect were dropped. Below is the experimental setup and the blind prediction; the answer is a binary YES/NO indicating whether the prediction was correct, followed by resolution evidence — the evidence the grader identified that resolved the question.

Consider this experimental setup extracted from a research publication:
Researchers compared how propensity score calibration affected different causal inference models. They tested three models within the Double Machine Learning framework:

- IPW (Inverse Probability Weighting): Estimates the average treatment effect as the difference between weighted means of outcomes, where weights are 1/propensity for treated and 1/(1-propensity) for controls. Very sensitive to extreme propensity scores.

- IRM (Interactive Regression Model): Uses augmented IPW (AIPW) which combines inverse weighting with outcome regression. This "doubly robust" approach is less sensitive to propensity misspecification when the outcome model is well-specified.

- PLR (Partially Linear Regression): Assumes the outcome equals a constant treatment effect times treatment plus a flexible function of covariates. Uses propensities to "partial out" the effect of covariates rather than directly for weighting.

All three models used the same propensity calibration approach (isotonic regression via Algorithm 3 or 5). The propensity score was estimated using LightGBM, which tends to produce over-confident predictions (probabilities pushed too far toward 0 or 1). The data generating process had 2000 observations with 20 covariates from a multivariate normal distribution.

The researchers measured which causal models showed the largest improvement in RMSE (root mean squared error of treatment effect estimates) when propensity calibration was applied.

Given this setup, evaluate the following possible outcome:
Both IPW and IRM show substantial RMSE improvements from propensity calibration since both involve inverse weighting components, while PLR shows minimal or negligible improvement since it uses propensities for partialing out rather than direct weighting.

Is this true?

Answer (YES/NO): YES